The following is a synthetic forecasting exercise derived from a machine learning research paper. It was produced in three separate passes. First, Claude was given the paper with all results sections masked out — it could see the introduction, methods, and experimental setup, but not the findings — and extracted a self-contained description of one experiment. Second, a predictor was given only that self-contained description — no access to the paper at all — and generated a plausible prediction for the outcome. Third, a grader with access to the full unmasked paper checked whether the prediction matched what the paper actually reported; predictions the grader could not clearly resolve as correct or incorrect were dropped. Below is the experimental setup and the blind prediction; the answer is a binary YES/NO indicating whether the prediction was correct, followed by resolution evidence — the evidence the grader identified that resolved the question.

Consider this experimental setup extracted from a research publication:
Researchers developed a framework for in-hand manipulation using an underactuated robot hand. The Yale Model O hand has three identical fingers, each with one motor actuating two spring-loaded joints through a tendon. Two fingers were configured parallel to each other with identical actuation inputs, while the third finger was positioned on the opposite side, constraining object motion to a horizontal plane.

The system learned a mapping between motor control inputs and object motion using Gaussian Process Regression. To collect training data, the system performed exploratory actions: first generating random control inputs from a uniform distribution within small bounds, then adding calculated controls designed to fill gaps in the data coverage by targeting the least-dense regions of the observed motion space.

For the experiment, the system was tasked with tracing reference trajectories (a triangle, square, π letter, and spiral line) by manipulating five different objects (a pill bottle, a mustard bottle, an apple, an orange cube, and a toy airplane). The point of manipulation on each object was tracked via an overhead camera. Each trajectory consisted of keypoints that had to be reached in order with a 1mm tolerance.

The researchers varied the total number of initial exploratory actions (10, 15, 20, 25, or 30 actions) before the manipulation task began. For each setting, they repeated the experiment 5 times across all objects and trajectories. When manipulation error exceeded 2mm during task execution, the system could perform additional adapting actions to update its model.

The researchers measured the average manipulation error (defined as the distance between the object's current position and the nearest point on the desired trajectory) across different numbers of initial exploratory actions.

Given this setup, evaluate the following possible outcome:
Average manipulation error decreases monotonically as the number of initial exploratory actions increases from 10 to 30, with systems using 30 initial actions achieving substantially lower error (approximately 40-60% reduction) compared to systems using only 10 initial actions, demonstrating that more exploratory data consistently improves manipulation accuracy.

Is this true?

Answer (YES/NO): NO